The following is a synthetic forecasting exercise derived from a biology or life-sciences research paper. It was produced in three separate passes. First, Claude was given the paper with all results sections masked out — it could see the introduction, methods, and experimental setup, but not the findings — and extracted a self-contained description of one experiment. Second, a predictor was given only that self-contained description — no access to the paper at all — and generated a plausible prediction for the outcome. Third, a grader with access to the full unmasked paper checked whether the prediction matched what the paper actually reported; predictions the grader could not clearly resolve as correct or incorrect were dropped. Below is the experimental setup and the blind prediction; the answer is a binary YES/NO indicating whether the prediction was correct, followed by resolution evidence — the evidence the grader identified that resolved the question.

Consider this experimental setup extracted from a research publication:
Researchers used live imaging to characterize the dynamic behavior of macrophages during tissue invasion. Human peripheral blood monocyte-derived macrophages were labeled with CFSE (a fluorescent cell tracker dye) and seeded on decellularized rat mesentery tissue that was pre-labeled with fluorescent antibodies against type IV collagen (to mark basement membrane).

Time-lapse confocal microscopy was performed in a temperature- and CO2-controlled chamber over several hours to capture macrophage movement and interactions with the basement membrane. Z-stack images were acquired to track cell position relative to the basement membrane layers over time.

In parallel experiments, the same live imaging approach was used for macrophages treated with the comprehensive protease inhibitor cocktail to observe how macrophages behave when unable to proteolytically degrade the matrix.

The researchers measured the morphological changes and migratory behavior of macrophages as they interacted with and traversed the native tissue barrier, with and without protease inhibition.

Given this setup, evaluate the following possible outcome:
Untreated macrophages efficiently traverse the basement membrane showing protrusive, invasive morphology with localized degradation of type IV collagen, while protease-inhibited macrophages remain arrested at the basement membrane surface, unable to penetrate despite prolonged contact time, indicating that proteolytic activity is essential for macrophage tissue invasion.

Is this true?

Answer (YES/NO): NO